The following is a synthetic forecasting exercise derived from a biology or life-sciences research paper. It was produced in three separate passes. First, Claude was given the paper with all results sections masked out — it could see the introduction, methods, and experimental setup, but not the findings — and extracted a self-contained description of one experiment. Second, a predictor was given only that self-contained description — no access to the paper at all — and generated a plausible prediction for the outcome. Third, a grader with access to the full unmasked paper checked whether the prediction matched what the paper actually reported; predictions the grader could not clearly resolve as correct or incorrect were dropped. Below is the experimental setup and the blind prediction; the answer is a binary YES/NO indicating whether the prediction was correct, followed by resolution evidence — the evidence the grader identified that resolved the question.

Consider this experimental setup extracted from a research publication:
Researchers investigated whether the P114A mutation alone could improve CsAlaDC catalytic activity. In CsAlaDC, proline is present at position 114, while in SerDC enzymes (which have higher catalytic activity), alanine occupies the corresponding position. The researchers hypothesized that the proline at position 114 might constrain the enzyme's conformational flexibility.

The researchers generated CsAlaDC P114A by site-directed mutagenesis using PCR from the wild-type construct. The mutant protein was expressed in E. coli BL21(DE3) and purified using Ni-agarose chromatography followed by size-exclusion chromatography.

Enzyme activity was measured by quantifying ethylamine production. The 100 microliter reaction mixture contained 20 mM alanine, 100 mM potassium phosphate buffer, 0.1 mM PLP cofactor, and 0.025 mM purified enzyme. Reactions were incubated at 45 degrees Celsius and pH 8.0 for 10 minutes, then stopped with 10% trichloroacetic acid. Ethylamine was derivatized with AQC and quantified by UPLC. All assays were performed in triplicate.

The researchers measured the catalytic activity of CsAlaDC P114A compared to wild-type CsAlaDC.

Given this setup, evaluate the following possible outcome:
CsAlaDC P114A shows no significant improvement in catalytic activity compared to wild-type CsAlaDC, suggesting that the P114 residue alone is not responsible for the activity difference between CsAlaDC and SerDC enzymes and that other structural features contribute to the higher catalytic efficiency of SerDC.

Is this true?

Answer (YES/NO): NO